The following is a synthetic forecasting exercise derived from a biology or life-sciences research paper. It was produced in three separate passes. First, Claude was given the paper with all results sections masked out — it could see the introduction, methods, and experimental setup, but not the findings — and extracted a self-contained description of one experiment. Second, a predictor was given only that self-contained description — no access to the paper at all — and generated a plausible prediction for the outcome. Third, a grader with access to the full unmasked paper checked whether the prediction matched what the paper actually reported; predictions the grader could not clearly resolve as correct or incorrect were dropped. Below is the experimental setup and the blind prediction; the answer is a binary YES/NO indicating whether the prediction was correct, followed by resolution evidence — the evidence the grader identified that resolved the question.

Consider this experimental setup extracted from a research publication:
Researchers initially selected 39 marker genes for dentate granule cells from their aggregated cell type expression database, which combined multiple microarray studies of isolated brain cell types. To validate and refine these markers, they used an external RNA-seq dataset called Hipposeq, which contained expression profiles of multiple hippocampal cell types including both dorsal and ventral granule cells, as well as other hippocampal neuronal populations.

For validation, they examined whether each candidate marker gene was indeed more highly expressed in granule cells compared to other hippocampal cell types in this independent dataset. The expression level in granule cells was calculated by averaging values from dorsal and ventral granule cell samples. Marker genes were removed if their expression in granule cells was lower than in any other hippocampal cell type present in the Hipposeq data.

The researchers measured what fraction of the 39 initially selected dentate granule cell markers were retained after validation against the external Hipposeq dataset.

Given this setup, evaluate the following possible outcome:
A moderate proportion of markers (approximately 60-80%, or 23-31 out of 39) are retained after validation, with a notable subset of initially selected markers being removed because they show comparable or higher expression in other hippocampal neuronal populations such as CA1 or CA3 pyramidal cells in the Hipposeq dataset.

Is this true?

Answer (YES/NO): YES